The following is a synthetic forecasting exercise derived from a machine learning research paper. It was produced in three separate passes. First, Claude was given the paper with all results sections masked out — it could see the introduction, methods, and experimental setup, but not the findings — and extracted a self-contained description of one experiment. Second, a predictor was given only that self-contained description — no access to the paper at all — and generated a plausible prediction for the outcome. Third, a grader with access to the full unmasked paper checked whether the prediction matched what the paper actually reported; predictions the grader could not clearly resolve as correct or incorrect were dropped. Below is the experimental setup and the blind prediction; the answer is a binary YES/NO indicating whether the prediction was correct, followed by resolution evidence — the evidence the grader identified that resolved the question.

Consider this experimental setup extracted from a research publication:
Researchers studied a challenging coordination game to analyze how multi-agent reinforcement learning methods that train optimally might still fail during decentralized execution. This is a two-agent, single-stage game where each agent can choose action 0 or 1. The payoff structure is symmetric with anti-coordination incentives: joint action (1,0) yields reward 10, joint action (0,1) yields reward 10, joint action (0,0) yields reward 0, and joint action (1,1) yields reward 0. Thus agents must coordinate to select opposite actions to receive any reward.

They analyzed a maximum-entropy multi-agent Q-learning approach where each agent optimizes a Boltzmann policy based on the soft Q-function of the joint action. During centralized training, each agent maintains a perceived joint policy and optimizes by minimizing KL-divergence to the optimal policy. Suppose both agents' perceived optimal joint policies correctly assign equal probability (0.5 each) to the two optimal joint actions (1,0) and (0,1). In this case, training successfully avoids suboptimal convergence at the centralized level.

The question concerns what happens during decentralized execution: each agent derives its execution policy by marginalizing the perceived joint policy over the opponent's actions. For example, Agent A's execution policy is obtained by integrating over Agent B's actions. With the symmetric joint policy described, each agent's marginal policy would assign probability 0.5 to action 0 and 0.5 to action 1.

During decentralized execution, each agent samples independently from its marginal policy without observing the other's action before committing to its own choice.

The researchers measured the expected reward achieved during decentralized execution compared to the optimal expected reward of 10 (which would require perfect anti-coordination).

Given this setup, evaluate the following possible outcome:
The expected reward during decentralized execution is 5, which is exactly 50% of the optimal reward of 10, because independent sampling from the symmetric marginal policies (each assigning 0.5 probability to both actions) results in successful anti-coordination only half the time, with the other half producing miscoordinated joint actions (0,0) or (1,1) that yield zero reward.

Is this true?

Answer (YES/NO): YES